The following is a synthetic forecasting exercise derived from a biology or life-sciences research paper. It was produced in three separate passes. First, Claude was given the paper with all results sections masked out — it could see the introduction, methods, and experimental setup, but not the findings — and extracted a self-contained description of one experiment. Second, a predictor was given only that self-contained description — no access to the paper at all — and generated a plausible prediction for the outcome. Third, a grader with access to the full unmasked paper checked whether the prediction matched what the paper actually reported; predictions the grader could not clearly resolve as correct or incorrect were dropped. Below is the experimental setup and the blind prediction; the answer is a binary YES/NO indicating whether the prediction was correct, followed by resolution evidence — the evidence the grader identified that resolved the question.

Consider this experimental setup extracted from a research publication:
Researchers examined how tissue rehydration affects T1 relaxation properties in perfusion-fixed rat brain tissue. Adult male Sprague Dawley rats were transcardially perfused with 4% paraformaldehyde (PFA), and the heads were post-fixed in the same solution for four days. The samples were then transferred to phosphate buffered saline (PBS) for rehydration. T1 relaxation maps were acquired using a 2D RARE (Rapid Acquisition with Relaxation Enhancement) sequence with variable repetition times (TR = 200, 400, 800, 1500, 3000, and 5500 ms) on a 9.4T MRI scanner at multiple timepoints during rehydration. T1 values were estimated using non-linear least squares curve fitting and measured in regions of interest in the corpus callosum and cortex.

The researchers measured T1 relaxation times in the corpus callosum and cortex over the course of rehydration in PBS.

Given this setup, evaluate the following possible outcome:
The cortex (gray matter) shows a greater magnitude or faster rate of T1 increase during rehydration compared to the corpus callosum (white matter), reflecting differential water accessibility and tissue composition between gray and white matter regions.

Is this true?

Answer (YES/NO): NO